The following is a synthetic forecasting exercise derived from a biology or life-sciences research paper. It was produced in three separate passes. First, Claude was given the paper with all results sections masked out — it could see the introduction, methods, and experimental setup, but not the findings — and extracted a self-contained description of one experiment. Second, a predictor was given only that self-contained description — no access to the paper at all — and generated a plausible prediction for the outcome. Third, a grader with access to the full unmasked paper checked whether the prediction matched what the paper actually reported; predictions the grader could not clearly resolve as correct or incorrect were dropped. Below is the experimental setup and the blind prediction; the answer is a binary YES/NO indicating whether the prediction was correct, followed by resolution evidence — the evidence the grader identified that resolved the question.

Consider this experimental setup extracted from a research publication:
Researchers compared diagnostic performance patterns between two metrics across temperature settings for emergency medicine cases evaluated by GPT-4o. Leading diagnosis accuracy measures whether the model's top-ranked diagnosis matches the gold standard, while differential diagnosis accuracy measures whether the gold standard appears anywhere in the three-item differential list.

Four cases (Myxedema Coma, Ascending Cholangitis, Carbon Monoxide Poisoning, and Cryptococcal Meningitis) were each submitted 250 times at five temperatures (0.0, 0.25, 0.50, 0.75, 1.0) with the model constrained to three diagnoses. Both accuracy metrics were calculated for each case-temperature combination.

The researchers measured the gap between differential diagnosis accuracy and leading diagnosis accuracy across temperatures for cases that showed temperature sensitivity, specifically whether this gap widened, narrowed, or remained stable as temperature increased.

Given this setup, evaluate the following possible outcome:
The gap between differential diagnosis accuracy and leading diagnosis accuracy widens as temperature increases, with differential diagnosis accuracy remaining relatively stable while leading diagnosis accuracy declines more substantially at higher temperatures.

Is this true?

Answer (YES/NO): NO